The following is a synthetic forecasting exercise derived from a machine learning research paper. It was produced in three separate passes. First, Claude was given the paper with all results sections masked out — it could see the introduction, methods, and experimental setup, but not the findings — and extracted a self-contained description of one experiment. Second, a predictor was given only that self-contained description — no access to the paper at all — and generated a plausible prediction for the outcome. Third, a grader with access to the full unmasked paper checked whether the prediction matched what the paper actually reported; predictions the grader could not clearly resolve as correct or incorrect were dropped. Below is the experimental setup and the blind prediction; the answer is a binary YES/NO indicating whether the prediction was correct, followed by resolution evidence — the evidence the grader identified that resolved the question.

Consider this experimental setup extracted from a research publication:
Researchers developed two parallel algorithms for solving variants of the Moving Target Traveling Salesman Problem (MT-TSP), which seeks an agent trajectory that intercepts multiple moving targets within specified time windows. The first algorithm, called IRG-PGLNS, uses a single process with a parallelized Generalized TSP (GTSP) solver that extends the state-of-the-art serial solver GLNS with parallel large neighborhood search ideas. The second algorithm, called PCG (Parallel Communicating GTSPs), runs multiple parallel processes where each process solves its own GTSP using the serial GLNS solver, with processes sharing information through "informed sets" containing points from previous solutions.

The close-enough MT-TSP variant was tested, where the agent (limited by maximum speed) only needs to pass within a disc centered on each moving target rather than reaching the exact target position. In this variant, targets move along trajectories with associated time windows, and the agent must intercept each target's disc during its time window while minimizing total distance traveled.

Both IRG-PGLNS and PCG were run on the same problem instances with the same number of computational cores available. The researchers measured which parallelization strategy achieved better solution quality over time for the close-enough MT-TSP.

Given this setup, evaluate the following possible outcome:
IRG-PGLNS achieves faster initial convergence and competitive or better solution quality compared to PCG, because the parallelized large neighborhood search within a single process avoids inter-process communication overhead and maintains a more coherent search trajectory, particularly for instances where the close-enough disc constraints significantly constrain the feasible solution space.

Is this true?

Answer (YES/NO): NO